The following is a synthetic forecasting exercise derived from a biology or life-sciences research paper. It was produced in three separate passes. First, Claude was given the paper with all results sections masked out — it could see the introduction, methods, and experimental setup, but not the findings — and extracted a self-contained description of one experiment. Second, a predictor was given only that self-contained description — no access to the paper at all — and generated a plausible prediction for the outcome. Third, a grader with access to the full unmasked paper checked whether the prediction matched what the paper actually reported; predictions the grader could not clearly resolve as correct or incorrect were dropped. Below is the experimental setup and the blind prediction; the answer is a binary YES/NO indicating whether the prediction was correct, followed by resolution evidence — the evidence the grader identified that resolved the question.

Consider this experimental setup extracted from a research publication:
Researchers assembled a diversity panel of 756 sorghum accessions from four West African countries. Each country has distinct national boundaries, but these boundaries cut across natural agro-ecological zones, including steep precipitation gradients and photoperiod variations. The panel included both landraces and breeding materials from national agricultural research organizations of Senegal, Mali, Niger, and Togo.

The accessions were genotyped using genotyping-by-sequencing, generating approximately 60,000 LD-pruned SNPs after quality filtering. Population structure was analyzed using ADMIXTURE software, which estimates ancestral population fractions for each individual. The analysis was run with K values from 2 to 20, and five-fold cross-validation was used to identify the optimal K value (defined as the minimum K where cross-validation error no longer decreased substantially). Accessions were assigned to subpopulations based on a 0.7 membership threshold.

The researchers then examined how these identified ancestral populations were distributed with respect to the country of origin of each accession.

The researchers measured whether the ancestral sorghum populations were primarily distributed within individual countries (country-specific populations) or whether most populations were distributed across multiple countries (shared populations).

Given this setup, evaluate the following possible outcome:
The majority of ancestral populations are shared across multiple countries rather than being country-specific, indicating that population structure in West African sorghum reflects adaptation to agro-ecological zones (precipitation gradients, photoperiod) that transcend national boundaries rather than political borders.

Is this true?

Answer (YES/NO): YES